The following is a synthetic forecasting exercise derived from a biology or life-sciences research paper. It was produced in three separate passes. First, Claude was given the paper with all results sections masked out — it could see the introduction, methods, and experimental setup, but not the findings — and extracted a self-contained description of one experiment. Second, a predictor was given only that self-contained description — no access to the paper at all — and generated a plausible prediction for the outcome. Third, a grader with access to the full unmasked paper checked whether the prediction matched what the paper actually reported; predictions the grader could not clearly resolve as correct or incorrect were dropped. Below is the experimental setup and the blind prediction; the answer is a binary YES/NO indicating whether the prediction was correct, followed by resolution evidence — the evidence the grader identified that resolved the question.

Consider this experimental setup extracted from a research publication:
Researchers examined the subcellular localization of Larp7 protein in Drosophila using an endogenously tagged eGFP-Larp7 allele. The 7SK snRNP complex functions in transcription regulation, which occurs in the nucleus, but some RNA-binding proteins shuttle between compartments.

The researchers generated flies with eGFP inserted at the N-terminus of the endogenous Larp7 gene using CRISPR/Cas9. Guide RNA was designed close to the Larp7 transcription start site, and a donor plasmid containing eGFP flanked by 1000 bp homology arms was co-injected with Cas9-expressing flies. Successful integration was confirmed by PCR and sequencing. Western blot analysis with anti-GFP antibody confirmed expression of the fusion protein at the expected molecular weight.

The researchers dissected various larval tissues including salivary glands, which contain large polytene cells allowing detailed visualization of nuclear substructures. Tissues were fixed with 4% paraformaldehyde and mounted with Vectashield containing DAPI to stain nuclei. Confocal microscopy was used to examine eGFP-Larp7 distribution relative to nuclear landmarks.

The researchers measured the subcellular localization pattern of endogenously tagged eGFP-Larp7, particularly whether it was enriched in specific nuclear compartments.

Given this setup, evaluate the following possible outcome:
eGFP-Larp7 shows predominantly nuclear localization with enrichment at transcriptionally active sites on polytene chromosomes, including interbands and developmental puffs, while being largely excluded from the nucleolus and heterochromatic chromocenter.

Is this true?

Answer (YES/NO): NO